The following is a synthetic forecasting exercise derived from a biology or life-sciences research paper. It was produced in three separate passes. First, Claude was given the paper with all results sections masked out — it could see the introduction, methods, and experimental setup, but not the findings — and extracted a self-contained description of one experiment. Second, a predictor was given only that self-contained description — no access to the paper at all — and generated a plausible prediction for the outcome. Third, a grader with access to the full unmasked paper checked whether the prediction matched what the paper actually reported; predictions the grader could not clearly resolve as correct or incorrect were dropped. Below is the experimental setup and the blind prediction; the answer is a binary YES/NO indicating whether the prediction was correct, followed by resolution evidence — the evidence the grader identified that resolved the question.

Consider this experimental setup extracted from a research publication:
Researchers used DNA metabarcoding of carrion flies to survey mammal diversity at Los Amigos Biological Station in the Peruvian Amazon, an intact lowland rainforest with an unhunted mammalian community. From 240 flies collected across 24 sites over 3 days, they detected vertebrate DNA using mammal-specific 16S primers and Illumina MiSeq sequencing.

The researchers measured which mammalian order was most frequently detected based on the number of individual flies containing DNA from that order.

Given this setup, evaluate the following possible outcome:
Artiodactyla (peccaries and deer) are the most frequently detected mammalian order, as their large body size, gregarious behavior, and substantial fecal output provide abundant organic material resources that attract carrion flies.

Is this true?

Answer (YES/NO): NO